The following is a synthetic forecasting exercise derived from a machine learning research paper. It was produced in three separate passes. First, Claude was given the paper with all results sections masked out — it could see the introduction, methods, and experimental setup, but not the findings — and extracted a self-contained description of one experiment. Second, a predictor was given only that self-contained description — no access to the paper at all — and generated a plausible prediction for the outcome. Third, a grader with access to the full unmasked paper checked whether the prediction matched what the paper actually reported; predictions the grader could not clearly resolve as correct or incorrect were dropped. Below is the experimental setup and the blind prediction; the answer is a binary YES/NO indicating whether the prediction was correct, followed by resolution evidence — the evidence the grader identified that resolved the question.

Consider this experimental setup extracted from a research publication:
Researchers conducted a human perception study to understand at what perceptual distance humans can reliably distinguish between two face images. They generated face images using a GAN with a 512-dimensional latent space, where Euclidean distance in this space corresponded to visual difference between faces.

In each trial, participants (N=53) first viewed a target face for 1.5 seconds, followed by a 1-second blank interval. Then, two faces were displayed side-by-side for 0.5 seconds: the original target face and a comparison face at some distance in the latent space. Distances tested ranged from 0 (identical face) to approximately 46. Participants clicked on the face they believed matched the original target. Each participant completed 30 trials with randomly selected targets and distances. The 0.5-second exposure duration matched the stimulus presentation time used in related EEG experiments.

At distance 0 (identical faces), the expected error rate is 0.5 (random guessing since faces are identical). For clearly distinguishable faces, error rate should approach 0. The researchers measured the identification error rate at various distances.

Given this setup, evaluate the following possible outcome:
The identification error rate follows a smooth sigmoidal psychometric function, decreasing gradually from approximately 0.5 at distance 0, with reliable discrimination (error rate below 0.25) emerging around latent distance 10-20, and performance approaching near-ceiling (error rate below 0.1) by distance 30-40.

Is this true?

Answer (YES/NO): NO